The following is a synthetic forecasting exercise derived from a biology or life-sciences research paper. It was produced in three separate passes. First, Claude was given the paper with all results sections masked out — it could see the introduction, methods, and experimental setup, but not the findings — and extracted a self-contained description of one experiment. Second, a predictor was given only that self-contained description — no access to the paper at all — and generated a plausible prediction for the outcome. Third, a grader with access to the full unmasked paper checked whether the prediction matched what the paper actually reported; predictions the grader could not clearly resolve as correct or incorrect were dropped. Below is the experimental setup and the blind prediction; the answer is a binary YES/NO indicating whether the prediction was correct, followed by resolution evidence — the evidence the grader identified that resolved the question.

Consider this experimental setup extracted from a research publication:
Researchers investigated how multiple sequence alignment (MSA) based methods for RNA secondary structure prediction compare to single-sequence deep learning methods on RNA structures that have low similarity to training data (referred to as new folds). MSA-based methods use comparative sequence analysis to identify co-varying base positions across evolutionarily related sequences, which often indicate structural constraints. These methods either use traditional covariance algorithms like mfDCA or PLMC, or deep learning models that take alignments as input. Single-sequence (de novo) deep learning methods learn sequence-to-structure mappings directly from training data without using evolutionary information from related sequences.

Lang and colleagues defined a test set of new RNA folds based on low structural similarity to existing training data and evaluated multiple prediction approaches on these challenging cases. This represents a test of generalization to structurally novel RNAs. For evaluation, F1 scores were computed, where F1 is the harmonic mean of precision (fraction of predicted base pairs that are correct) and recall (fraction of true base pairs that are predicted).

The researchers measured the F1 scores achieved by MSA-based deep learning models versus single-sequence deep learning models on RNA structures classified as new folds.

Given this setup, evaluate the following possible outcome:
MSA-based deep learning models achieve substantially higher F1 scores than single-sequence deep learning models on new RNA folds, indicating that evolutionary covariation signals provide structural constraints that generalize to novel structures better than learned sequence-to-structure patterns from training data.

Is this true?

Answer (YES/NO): YES